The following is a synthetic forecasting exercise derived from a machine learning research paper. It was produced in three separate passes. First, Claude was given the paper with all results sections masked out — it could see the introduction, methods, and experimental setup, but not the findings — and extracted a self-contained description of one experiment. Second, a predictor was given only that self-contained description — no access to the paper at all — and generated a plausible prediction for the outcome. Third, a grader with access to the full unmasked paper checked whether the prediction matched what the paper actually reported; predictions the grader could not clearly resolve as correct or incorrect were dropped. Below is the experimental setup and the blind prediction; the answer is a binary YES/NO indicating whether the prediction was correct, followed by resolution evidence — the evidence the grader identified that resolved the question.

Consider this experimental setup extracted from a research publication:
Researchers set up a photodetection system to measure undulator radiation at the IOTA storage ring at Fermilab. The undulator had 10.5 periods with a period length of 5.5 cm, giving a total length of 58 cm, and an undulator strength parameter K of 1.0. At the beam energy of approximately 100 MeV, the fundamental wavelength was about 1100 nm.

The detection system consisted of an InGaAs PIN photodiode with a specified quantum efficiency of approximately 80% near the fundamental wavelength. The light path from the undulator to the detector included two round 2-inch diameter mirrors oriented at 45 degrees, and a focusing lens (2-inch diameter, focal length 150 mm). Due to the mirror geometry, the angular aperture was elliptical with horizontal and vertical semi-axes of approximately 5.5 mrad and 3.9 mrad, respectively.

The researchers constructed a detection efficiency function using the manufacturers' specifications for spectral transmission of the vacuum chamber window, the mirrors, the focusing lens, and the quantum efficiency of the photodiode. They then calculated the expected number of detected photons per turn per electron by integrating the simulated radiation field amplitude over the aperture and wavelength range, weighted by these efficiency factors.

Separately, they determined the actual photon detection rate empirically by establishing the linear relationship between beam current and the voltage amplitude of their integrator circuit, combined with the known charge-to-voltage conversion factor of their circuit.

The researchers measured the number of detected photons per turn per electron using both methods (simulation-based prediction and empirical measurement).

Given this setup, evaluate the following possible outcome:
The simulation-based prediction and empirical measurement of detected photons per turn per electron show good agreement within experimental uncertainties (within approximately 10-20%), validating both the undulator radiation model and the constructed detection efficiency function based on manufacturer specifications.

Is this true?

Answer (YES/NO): YES